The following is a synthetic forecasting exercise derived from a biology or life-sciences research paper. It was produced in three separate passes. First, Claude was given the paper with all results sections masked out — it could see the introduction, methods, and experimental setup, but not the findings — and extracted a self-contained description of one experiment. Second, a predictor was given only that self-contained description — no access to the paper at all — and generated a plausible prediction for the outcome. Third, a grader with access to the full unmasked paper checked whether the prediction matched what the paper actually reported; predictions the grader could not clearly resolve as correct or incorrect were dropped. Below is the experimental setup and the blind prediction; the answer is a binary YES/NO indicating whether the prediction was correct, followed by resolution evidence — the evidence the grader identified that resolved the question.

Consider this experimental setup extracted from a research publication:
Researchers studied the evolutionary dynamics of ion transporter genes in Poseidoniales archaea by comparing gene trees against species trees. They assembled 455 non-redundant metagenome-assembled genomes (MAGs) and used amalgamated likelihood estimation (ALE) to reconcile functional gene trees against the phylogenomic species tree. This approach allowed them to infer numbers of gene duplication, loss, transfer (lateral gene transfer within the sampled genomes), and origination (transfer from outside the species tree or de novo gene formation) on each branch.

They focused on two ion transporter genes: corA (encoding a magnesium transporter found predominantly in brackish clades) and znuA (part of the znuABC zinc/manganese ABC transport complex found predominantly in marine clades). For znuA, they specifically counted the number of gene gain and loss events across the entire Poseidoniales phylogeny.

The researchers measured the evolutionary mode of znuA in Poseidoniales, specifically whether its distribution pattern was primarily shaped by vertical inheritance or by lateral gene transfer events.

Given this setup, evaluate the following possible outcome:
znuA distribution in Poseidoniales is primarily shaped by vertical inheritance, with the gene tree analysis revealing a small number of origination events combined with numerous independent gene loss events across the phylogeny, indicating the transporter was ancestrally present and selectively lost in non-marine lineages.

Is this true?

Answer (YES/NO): NO